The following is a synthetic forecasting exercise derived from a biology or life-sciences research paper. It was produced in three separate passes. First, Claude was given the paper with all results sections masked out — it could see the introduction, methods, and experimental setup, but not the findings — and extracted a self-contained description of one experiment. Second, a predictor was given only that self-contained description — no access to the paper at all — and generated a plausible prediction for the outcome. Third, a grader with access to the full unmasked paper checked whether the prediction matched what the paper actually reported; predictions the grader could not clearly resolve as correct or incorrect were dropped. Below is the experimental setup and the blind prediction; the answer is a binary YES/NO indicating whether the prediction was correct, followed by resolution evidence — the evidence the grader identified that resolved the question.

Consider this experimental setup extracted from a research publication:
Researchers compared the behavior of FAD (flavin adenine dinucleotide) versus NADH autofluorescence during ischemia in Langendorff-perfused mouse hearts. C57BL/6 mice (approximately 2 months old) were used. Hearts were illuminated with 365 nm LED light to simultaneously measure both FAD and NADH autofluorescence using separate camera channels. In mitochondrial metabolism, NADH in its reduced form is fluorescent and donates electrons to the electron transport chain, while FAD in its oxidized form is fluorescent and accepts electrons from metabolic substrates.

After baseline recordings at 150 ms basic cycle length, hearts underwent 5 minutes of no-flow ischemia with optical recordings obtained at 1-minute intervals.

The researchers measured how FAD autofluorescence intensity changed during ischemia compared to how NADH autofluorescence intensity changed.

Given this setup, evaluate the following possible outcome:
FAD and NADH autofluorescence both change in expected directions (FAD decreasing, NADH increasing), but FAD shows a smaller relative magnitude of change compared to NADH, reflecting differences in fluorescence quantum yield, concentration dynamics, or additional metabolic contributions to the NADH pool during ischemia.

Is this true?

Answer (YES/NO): NO